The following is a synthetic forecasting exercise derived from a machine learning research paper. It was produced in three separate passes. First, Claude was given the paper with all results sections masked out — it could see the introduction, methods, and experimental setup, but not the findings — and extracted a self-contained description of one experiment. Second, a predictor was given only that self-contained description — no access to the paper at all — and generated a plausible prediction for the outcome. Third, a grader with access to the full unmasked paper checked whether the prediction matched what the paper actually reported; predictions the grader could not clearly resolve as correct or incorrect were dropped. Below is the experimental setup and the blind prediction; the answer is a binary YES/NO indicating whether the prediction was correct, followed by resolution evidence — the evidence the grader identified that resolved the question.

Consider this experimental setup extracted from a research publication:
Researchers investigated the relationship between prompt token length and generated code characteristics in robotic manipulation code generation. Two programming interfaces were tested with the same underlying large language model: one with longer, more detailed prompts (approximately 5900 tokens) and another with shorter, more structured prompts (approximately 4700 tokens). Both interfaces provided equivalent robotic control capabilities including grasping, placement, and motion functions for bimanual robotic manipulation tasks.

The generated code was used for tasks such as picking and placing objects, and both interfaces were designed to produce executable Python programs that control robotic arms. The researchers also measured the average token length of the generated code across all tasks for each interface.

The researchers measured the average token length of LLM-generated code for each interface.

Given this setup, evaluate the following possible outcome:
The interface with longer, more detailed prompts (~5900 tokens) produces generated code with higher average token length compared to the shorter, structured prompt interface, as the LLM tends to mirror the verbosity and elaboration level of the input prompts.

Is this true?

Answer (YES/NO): YES